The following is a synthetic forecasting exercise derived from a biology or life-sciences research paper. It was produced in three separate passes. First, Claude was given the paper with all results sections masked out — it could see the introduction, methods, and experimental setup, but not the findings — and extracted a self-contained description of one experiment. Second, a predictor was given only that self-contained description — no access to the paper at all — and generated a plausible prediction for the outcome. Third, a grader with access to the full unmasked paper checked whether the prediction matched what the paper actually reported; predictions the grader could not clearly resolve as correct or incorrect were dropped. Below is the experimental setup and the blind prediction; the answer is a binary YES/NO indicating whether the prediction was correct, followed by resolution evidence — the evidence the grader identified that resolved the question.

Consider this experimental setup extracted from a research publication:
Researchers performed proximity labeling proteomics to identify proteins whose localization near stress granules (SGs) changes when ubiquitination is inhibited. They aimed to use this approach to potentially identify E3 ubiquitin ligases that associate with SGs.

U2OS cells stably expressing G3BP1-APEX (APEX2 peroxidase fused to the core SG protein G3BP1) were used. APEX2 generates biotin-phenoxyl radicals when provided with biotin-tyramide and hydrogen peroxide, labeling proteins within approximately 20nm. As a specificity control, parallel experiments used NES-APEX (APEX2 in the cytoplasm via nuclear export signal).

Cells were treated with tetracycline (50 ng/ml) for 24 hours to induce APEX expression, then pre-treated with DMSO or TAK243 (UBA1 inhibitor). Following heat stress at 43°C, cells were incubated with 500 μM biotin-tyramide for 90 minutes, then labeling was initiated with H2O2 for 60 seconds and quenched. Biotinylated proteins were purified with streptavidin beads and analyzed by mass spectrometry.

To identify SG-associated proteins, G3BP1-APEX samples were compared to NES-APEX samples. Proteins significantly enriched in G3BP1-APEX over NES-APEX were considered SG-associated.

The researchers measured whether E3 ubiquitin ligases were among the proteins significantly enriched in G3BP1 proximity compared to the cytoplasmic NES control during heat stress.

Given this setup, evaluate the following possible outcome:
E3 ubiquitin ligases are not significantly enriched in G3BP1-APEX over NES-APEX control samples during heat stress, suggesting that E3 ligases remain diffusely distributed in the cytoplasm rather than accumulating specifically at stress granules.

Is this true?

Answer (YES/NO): NO